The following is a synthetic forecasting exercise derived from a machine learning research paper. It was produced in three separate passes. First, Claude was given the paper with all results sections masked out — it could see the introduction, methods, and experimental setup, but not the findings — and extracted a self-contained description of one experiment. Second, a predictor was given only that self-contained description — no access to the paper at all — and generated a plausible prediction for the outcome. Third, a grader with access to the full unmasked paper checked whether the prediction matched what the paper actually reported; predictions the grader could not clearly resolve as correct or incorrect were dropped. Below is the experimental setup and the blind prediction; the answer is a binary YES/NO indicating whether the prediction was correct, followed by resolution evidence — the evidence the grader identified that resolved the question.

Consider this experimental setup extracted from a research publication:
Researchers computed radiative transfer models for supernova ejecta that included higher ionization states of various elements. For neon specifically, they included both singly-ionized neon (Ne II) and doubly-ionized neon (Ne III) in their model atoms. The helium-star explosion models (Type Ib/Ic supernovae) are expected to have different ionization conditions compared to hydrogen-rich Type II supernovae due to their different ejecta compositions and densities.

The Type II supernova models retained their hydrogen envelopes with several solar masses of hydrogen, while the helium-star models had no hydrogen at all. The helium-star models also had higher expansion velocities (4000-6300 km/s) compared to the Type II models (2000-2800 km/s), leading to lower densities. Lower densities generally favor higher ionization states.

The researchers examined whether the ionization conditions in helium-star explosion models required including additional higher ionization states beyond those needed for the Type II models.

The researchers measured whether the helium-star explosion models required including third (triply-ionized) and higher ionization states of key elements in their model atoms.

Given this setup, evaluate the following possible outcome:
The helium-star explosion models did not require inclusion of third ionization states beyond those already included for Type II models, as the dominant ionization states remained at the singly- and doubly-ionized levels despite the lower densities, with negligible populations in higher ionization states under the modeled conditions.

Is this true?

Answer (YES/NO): NO